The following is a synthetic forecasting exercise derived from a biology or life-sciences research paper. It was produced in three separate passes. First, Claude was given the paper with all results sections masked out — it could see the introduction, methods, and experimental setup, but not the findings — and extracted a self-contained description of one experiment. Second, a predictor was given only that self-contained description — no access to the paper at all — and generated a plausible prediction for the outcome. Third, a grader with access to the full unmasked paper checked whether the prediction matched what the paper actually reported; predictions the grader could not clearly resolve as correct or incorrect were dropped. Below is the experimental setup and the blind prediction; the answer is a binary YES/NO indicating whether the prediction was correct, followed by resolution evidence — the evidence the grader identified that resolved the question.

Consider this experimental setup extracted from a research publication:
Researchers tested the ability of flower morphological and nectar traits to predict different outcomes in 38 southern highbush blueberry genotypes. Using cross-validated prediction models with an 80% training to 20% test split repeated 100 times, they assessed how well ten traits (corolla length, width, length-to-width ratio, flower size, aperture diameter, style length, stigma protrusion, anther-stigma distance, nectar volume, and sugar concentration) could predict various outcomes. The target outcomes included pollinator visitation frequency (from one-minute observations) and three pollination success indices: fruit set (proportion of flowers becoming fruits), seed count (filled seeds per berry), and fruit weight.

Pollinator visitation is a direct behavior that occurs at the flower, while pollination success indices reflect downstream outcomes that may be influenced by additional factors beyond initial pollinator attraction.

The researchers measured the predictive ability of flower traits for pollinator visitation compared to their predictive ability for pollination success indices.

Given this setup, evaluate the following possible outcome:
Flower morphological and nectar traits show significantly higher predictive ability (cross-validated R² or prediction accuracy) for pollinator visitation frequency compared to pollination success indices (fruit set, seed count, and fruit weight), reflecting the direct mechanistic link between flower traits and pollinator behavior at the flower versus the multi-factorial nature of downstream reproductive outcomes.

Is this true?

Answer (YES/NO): YES